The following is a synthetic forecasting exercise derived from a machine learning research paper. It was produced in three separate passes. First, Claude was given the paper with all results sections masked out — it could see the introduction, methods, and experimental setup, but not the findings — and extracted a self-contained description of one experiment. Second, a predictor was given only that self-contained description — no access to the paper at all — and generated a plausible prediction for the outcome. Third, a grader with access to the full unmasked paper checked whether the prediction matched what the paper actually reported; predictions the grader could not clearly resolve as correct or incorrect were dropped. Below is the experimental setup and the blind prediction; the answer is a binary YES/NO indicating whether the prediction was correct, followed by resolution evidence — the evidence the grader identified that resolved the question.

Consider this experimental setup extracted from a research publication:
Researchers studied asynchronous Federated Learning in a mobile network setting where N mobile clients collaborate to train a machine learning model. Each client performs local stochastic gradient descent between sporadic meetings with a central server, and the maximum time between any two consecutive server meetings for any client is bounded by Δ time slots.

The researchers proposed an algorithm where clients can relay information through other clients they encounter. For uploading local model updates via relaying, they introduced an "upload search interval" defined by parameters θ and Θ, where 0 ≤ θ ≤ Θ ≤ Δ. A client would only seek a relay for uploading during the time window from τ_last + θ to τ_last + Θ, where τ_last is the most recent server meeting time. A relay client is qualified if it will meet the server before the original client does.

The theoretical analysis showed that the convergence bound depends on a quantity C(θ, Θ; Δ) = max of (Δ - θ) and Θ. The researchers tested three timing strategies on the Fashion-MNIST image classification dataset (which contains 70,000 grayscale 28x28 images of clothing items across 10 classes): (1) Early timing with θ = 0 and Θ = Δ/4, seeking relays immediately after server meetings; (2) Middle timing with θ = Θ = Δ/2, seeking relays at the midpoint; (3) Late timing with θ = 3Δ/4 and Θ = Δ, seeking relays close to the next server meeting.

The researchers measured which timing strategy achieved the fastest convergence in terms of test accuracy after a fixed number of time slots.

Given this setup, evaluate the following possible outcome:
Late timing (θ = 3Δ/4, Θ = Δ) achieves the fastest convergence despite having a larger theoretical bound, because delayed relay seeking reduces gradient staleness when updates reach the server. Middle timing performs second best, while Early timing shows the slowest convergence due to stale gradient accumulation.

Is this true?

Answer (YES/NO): NO